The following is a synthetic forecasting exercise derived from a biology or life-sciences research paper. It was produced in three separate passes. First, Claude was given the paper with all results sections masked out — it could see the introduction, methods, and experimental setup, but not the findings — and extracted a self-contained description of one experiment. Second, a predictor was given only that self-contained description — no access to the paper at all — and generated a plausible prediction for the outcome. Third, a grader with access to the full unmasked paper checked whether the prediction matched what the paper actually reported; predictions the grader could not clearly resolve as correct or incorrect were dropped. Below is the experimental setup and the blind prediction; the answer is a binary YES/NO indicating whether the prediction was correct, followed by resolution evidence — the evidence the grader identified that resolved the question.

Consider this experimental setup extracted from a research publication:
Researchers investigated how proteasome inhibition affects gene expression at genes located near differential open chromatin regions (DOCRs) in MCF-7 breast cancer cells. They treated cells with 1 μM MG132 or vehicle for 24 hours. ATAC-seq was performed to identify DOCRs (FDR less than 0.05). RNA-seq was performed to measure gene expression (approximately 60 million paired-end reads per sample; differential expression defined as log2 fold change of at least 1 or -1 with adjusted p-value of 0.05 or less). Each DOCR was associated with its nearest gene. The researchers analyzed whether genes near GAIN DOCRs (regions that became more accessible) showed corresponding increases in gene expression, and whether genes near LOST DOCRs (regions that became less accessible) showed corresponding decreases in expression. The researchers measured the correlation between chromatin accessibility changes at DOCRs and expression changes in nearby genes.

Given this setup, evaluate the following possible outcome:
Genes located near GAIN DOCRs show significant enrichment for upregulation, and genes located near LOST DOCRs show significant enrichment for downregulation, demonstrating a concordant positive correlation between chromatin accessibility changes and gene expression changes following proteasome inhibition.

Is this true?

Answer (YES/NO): NO